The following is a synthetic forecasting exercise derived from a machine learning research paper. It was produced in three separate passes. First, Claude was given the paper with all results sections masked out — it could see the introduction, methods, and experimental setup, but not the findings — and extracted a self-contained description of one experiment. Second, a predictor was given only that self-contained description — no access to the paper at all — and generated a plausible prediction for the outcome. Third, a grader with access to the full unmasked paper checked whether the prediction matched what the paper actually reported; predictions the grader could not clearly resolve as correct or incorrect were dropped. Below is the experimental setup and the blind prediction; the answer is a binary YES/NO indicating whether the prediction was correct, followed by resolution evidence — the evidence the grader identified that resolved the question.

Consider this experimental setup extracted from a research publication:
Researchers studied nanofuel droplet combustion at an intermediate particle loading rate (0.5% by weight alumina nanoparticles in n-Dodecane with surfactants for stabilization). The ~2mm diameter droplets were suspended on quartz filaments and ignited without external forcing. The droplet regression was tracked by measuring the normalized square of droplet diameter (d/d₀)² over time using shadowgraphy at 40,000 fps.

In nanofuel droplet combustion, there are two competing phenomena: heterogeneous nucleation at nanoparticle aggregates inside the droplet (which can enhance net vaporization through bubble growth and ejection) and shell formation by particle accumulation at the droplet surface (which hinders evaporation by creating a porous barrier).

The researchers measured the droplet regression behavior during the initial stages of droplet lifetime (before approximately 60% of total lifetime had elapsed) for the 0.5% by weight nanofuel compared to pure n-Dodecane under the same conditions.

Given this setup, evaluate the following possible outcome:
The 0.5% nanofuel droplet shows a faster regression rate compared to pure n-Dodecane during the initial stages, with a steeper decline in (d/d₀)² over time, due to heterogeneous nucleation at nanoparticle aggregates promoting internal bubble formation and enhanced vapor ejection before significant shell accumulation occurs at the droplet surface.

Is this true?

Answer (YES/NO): YES